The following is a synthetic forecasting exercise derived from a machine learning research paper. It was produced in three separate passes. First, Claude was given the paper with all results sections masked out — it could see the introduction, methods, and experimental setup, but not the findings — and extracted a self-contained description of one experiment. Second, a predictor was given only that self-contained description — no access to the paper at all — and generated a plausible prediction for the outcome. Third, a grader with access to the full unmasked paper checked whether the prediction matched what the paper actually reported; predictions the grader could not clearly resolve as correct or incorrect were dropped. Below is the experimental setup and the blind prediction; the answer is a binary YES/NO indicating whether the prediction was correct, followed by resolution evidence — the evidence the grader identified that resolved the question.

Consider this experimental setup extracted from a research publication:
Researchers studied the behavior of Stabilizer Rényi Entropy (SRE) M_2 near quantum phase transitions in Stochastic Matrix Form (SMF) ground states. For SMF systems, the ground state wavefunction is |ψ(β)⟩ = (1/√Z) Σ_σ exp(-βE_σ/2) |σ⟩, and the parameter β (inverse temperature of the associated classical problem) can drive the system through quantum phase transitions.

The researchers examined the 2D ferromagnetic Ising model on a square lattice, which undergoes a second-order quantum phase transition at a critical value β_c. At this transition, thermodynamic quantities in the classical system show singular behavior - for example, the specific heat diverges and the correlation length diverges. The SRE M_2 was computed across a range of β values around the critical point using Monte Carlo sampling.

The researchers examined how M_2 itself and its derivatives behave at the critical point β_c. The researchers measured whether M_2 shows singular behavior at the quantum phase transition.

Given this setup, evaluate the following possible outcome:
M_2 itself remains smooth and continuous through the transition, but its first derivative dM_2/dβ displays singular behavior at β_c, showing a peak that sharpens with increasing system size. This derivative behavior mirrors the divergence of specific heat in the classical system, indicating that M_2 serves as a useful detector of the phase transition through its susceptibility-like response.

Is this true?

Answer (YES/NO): NO